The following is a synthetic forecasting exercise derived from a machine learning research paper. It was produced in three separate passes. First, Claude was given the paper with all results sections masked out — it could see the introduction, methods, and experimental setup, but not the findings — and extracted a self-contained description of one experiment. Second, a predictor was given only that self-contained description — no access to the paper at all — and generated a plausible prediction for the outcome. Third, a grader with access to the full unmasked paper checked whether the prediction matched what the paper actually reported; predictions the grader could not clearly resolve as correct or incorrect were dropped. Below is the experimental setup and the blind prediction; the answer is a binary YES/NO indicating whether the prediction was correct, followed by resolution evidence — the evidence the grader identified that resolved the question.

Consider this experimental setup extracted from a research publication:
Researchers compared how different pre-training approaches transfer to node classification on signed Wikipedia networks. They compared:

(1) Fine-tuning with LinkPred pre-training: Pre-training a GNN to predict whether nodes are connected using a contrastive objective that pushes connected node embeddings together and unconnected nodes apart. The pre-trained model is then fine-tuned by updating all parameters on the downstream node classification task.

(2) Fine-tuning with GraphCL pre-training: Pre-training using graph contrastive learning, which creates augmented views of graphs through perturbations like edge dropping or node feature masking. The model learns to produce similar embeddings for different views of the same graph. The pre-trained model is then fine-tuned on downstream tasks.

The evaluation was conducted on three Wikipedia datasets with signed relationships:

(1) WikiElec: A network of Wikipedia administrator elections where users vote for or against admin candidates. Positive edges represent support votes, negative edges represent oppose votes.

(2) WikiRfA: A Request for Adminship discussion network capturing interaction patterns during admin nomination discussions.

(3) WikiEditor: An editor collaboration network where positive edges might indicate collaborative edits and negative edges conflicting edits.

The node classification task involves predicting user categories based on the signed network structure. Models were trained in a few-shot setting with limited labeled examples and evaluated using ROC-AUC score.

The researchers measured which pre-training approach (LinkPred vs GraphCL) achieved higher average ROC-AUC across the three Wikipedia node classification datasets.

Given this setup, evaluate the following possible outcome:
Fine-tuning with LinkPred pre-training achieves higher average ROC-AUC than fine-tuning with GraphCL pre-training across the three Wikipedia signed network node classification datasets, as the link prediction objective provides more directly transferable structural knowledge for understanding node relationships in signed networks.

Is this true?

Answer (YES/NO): NO